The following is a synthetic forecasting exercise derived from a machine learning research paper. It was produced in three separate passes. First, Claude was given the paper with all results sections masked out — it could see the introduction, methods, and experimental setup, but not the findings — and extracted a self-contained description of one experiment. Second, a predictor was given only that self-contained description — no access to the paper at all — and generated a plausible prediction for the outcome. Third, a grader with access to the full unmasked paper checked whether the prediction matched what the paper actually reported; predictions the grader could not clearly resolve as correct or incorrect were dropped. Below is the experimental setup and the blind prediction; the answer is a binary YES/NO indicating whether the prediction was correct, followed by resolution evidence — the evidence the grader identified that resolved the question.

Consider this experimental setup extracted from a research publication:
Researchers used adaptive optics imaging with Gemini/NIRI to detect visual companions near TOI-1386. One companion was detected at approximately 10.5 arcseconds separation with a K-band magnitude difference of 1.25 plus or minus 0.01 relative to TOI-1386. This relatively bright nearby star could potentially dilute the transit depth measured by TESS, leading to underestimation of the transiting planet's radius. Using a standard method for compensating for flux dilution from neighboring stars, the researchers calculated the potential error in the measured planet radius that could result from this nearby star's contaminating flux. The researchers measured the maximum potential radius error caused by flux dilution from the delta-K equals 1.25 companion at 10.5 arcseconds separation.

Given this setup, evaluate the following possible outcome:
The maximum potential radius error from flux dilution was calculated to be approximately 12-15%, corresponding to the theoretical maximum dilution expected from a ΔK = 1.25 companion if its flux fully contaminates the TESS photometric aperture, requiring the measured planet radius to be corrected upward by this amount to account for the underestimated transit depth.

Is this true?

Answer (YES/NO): NO